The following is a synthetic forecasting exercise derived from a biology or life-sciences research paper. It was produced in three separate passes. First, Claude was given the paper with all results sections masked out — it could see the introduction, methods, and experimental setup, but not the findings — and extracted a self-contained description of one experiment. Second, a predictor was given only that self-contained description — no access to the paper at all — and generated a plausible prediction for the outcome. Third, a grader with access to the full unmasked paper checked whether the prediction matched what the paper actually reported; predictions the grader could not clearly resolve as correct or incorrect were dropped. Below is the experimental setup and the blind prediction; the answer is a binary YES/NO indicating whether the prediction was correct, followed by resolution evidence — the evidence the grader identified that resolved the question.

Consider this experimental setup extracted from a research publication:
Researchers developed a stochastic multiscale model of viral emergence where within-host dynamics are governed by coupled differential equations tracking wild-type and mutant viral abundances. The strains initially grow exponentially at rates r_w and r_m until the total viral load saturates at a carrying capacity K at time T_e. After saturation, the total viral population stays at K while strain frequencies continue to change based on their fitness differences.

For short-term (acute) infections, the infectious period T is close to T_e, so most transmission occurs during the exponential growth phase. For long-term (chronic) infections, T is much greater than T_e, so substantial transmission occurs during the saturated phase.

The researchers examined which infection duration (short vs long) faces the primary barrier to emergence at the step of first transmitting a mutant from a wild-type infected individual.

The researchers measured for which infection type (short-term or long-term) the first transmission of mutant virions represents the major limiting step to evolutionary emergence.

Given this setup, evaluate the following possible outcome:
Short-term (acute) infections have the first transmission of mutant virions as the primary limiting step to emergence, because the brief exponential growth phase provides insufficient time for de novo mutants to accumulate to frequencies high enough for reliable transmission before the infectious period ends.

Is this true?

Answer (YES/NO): YES